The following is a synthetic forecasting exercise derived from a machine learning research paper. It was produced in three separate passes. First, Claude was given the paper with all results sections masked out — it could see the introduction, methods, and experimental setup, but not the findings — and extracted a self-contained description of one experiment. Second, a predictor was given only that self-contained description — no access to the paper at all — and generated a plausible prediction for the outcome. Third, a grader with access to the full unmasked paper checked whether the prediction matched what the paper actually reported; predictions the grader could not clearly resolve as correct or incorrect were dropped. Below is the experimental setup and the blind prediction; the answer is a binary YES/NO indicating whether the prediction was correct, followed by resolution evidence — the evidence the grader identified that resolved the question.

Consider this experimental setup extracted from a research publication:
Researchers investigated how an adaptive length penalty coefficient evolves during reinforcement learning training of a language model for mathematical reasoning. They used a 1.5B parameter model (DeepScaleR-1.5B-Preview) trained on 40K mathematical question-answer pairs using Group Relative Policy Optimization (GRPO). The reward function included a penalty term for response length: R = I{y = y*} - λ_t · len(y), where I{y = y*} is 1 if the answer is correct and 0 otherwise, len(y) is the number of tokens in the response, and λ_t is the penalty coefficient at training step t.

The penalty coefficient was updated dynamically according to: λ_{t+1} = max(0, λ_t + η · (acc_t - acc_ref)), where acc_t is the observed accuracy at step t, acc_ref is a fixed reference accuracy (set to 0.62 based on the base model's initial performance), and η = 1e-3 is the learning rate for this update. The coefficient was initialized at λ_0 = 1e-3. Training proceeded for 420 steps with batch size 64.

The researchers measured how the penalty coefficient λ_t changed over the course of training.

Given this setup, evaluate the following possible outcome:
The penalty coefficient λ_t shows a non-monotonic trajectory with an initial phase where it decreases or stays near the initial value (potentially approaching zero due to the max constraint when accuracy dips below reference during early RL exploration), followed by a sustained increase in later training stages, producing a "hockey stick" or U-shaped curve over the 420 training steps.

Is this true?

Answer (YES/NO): NO